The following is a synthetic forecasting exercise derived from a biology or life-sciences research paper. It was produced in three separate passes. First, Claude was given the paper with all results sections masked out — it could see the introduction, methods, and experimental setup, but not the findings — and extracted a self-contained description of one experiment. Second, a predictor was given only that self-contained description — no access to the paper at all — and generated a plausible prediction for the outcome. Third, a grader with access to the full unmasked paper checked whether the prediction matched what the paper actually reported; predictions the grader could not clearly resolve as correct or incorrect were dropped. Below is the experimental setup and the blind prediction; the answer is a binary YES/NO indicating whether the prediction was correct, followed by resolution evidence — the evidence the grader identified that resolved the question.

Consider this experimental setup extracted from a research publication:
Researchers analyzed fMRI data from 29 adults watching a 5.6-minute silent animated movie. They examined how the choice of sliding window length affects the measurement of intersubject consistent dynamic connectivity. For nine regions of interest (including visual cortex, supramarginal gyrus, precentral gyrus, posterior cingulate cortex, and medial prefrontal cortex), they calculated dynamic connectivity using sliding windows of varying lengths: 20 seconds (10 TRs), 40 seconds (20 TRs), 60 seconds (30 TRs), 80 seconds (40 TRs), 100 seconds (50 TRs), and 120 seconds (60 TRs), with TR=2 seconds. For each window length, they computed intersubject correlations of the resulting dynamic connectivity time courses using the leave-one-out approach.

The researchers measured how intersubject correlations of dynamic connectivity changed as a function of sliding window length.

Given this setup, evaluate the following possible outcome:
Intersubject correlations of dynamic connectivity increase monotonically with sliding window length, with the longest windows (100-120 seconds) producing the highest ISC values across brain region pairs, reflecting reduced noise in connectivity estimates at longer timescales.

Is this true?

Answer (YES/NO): NO